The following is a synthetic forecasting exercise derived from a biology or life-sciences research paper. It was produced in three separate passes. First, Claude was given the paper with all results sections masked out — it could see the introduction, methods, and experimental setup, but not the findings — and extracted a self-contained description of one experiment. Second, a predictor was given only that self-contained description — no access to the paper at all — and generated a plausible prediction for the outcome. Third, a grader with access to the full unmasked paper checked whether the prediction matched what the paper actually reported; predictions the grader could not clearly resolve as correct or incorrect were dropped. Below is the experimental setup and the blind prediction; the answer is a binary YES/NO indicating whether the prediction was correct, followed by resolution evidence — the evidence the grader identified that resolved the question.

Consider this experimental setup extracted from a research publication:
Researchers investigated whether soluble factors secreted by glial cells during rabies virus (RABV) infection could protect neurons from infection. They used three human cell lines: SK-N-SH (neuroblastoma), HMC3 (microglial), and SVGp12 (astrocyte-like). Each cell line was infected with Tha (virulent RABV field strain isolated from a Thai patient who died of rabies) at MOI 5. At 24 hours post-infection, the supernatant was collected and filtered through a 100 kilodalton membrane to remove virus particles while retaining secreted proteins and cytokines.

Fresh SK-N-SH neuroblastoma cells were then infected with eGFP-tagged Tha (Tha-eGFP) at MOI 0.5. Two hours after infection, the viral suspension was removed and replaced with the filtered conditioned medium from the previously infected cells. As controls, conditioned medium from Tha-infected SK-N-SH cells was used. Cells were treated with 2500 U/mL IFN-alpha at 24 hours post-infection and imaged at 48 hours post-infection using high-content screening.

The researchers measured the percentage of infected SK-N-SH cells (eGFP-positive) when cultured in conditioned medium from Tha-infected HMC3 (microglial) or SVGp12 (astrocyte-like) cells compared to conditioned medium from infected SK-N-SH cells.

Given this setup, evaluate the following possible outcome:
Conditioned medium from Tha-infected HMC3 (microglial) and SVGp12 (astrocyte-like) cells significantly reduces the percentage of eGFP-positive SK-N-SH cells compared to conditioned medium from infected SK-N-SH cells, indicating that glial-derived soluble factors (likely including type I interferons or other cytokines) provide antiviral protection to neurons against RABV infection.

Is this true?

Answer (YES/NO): YES